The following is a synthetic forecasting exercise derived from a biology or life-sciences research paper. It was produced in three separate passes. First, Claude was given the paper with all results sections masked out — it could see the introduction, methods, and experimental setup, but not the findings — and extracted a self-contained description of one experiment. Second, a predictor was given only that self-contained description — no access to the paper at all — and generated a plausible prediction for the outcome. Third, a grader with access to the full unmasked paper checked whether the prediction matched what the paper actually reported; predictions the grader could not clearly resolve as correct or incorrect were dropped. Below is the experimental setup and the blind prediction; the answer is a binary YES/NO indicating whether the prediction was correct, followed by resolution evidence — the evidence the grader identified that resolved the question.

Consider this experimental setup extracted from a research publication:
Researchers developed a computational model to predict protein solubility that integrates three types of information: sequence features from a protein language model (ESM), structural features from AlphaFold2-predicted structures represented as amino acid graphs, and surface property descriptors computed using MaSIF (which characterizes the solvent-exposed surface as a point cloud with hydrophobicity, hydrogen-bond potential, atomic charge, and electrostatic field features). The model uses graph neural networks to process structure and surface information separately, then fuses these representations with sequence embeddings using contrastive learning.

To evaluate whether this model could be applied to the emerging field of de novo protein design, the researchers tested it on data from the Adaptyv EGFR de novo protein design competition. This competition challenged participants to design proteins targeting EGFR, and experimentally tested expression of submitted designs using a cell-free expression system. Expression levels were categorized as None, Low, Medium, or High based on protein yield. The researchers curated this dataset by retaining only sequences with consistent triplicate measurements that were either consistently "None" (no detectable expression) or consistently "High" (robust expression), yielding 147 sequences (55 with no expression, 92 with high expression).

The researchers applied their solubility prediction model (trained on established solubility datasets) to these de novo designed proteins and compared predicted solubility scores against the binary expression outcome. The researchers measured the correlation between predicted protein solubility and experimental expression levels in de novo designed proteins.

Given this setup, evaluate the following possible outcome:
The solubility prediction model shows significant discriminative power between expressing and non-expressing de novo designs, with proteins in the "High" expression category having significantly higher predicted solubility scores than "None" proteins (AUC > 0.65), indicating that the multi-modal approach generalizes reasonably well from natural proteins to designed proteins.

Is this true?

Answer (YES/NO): YES